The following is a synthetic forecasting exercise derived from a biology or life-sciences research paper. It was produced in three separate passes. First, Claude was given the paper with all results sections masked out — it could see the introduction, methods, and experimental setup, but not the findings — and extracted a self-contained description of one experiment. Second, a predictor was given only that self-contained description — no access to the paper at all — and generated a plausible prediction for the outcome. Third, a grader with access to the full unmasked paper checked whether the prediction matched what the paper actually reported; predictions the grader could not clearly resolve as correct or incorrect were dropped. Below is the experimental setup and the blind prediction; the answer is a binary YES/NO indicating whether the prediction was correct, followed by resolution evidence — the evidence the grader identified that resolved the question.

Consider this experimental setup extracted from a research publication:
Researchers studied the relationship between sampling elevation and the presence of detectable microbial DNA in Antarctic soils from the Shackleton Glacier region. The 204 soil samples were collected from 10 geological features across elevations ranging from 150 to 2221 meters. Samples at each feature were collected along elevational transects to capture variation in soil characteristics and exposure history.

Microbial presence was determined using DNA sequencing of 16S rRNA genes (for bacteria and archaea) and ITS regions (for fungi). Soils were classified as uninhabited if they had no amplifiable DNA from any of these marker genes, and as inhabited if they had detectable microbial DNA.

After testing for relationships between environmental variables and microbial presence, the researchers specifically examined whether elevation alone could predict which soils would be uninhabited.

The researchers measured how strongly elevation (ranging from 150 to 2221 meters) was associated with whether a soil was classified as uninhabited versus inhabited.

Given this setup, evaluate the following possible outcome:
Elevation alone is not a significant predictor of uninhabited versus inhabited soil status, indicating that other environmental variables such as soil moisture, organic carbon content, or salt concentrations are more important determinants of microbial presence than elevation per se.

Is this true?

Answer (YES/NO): NO